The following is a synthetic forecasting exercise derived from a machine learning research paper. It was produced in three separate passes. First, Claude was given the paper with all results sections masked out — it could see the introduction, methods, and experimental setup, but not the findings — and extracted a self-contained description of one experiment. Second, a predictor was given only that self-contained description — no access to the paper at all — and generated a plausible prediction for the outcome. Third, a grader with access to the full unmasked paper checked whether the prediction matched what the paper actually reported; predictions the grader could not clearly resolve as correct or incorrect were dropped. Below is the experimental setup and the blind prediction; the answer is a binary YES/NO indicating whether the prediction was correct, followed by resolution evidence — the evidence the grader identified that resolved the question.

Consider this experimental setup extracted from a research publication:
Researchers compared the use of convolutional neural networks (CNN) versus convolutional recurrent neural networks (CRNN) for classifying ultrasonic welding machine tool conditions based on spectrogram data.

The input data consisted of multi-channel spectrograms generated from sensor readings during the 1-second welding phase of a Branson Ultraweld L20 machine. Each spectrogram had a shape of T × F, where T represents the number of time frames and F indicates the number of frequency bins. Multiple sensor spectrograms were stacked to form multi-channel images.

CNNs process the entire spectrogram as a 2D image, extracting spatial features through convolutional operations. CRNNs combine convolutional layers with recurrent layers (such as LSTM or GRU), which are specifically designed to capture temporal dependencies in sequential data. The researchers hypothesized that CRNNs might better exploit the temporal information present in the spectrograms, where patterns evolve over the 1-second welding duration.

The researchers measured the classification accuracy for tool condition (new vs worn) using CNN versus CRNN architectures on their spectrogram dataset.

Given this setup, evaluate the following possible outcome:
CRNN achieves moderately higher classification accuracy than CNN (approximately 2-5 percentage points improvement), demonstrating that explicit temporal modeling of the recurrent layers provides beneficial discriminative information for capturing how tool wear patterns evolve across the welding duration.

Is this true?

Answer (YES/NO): NO